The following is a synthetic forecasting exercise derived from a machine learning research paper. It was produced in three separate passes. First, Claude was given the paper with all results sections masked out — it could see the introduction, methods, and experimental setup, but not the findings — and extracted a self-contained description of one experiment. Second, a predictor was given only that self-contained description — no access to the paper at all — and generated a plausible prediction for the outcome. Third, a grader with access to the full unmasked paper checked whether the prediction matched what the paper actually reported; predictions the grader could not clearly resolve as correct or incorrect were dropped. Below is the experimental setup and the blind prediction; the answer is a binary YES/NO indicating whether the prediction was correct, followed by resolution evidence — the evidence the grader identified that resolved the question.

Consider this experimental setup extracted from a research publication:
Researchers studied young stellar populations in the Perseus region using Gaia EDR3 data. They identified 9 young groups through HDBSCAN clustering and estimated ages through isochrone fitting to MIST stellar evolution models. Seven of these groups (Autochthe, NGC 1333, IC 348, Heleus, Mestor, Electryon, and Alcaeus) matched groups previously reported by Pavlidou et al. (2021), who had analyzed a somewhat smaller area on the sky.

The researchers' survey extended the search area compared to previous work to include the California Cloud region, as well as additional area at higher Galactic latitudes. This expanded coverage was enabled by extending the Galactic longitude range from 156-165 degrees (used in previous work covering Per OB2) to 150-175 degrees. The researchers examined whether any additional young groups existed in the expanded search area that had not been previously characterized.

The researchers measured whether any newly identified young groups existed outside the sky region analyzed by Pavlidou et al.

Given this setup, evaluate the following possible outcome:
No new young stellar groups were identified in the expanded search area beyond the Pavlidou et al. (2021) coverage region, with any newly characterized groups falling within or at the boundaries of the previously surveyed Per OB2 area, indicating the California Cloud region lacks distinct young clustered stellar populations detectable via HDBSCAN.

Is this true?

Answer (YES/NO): NO